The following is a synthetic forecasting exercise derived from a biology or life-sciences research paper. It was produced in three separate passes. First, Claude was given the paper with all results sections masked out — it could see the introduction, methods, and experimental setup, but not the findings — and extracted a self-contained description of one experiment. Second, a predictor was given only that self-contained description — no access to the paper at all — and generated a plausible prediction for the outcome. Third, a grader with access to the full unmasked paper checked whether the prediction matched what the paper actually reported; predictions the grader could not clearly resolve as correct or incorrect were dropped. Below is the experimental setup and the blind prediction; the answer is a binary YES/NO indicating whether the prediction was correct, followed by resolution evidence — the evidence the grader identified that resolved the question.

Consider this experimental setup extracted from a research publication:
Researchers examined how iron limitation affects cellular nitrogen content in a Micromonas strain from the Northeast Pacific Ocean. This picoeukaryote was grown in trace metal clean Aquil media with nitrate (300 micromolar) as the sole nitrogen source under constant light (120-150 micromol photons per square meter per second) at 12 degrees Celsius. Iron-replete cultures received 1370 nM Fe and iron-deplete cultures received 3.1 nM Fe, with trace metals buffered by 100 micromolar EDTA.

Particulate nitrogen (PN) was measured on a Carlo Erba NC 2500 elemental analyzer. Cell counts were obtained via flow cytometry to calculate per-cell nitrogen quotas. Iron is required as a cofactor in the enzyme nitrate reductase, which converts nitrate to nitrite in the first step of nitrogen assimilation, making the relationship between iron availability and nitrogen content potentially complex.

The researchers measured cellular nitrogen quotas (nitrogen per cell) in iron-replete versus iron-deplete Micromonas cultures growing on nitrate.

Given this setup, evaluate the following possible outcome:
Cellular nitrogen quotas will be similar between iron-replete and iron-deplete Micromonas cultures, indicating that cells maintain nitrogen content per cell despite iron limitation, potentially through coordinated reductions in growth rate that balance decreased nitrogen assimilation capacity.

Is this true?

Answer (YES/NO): NO